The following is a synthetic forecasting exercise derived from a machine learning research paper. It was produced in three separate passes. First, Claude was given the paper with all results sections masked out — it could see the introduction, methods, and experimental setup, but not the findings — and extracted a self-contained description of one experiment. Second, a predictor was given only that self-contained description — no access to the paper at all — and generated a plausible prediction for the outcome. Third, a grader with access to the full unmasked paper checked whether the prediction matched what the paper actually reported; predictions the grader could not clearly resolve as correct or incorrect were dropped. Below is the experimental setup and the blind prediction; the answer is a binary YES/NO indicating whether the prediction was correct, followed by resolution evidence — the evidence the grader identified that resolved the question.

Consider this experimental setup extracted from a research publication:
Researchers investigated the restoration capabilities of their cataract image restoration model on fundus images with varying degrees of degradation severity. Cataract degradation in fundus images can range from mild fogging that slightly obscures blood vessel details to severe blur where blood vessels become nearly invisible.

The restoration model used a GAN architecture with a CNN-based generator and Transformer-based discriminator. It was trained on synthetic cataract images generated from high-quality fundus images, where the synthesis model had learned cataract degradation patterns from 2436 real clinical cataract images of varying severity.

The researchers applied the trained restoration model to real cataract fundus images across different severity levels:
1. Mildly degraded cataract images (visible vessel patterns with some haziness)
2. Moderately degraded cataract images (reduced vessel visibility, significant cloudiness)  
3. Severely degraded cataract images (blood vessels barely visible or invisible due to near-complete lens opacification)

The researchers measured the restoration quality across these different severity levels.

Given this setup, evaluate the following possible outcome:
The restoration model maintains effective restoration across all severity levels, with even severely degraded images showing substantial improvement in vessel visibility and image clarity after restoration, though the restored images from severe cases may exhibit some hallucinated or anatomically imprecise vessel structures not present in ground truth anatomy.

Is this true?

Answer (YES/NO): NO